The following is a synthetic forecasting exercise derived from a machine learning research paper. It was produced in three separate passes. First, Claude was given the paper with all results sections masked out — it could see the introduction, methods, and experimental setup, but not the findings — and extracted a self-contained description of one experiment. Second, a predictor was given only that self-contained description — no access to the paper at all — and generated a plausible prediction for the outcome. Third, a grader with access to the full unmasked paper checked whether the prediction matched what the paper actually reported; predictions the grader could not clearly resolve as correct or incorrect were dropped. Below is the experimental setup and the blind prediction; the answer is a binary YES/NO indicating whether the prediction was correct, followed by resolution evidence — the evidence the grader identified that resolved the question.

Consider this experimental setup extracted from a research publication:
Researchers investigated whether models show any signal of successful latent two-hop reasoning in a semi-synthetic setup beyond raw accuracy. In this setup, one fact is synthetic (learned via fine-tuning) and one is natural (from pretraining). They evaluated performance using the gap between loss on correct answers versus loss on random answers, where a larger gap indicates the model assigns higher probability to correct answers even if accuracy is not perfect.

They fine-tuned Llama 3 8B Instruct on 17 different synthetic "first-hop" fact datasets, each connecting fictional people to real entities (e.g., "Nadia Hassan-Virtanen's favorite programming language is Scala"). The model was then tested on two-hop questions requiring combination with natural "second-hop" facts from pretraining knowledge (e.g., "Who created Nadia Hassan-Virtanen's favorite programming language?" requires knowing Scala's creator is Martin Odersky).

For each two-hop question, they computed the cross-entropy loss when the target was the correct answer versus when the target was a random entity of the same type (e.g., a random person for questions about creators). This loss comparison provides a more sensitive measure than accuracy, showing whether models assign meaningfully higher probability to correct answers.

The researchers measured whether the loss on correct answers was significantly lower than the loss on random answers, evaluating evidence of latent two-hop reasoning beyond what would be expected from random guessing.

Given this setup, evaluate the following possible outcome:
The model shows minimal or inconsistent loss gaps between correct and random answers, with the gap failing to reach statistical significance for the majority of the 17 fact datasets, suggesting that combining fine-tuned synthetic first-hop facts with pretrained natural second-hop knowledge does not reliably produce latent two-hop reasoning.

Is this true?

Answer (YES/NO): NO